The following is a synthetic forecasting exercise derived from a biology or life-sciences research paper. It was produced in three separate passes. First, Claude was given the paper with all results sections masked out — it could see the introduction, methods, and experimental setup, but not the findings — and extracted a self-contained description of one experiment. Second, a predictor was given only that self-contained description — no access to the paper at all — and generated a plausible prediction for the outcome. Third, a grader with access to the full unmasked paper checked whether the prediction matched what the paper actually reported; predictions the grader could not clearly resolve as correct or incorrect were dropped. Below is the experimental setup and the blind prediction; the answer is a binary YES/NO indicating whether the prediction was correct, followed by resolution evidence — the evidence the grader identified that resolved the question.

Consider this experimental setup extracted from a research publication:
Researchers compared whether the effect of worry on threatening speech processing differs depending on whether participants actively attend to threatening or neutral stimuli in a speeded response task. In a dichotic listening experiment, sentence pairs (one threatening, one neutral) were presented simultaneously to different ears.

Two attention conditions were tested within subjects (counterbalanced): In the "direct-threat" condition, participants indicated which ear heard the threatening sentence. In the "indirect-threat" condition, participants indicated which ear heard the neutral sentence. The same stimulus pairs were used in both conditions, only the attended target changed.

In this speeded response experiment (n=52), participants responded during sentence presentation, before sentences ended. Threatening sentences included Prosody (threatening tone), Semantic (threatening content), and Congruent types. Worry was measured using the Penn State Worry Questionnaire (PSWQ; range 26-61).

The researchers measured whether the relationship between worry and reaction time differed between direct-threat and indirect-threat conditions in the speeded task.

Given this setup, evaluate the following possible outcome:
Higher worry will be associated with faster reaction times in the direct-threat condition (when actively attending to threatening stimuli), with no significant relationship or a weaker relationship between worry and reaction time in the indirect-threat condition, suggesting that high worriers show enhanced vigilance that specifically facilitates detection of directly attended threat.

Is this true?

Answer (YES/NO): NO